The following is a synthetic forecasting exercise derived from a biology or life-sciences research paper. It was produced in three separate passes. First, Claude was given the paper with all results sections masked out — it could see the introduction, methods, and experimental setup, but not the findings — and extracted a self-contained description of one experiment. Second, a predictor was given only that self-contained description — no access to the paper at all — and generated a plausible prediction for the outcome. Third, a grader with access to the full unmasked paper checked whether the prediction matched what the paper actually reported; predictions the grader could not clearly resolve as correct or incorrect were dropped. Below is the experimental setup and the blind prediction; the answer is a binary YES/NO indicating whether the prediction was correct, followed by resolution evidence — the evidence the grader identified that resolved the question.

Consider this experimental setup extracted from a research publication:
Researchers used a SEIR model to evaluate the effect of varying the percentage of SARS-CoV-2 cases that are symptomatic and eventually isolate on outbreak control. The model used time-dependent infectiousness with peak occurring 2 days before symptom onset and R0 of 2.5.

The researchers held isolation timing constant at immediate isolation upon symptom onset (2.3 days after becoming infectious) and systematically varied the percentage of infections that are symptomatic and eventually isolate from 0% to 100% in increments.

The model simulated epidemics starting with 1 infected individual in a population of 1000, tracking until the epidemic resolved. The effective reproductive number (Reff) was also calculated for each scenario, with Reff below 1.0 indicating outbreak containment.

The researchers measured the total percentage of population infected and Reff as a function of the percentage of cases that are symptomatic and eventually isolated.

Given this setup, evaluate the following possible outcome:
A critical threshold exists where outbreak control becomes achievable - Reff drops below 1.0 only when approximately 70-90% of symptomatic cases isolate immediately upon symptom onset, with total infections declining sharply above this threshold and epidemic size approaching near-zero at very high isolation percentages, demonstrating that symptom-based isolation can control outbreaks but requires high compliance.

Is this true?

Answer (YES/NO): NO